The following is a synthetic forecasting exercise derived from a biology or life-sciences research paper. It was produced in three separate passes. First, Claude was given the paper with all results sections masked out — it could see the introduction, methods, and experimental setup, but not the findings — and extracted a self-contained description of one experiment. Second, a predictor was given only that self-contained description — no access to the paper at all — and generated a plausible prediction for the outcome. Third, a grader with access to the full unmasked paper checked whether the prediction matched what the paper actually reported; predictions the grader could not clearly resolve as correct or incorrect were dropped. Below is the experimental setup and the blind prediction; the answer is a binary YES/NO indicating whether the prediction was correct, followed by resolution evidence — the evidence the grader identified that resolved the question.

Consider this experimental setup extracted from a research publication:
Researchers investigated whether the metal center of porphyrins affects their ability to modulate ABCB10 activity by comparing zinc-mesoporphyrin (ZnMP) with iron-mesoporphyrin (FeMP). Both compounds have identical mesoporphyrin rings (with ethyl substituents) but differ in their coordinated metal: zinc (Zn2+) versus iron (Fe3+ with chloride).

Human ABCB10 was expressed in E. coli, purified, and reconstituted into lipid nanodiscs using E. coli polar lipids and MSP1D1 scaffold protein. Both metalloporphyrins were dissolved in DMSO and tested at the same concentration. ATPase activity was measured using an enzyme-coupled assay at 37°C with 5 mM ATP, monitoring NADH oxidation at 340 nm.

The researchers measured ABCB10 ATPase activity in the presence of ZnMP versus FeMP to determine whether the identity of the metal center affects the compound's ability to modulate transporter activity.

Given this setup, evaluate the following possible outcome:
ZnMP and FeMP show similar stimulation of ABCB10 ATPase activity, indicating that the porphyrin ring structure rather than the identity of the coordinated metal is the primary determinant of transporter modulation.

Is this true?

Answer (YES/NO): NO